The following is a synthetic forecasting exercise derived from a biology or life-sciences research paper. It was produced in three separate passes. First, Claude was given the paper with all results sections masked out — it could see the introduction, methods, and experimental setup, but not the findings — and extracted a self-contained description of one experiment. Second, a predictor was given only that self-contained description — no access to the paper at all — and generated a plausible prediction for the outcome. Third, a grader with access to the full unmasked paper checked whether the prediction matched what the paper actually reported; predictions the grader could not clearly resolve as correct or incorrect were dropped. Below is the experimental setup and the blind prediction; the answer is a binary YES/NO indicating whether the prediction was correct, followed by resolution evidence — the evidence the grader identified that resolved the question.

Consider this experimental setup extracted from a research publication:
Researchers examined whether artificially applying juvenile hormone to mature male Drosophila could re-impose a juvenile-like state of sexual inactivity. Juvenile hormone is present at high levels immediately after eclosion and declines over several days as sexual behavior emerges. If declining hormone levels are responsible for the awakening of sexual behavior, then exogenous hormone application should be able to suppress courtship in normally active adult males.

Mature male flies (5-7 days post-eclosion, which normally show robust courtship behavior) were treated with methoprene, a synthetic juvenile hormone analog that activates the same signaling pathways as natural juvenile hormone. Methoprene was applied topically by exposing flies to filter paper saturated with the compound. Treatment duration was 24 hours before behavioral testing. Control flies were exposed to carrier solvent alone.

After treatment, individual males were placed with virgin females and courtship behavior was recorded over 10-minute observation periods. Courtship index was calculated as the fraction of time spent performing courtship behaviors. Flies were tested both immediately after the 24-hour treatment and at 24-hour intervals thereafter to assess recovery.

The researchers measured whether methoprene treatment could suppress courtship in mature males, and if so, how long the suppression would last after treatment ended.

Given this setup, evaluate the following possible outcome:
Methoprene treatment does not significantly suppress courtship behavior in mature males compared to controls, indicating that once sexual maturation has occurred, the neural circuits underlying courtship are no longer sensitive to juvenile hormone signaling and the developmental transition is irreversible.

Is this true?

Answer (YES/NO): NO